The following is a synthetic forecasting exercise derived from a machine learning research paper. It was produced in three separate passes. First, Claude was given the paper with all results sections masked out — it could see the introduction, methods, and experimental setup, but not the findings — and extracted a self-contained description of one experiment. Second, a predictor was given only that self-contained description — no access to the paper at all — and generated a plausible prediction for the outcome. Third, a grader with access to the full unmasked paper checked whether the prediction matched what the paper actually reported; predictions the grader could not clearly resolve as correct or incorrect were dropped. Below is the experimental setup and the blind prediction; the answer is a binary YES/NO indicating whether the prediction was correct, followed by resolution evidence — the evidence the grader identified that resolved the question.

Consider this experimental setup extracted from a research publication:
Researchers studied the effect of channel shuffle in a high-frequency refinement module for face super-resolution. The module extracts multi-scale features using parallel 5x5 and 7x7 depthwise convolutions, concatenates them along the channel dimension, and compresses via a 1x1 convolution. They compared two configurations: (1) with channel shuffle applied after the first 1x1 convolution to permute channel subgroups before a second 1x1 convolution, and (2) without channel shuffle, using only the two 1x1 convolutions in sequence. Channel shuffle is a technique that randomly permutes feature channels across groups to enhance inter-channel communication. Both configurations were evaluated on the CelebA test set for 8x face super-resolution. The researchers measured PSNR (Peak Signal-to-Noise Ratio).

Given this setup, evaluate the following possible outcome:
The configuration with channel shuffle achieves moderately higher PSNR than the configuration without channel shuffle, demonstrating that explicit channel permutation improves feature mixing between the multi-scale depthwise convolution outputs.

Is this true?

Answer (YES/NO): NO